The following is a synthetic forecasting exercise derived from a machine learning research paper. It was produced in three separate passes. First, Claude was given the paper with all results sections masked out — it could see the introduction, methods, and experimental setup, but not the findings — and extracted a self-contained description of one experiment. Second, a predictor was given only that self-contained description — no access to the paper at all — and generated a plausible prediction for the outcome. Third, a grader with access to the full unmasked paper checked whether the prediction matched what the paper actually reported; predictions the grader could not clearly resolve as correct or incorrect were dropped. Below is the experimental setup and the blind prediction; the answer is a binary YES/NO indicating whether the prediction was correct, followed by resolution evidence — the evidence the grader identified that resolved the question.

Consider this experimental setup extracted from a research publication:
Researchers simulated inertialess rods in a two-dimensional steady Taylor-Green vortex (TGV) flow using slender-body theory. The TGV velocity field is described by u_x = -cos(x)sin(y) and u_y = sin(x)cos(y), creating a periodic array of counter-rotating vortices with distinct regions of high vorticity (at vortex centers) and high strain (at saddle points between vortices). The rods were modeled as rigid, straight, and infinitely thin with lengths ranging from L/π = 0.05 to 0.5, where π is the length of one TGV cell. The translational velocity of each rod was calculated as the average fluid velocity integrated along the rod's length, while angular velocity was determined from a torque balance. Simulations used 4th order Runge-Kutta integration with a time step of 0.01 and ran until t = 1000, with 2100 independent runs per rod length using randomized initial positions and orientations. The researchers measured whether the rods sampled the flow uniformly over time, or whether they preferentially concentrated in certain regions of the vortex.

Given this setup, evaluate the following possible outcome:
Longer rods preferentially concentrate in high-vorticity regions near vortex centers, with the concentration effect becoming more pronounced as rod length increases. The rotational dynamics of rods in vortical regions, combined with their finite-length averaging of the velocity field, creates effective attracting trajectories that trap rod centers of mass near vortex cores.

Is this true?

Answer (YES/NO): NO